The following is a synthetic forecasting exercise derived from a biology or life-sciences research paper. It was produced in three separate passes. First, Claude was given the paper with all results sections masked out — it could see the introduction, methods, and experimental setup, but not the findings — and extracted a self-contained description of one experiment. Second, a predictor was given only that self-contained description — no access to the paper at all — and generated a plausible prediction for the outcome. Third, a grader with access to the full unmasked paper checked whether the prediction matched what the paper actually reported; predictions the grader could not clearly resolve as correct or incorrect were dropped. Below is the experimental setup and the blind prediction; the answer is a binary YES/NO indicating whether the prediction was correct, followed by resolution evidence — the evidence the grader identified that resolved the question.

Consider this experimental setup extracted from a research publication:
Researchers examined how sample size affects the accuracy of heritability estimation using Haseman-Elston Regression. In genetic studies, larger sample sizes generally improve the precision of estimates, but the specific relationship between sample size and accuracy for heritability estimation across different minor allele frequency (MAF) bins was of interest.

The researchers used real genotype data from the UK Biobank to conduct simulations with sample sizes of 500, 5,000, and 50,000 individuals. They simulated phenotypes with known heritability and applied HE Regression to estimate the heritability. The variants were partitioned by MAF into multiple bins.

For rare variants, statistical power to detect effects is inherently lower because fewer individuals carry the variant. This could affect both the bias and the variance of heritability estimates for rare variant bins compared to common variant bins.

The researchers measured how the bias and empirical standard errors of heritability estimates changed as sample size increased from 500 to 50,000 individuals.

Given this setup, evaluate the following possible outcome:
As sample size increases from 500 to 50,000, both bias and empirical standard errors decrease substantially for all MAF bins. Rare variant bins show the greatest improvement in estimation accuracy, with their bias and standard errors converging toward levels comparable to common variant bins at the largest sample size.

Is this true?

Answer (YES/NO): NO